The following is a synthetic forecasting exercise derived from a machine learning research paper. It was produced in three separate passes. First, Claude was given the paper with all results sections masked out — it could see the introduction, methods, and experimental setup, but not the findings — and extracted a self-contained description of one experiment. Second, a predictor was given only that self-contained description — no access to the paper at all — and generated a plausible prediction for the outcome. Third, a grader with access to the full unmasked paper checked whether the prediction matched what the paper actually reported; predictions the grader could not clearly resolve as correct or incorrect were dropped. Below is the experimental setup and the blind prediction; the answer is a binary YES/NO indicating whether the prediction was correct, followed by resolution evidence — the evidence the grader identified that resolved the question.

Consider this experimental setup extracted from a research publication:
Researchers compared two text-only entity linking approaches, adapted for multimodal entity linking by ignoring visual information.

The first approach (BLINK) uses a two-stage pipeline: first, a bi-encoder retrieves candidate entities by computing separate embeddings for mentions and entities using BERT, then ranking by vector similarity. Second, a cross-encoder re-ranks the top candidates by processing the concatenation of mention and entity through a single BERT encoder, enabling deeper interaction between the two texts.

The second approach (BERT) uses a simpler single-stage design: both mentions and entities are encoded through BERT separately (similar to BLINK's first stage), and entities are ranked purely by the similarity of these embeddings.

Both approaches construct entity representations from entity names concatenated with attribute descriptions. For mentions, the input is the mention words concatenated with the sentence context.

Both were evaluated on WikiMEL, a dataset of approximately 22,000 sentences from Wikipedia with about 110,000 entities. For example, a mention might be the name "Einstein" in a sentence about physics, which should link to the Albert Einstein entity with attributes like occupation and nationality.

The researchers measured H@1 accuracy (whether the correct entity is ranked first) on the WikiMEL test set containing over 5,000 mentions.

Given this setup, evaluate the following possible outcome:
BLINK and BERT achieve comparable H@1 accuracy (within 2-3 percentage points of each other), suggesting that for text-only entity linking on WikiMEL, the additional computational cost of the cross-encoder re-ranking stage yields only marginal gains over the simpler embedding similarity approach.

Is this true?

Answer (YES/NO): NO